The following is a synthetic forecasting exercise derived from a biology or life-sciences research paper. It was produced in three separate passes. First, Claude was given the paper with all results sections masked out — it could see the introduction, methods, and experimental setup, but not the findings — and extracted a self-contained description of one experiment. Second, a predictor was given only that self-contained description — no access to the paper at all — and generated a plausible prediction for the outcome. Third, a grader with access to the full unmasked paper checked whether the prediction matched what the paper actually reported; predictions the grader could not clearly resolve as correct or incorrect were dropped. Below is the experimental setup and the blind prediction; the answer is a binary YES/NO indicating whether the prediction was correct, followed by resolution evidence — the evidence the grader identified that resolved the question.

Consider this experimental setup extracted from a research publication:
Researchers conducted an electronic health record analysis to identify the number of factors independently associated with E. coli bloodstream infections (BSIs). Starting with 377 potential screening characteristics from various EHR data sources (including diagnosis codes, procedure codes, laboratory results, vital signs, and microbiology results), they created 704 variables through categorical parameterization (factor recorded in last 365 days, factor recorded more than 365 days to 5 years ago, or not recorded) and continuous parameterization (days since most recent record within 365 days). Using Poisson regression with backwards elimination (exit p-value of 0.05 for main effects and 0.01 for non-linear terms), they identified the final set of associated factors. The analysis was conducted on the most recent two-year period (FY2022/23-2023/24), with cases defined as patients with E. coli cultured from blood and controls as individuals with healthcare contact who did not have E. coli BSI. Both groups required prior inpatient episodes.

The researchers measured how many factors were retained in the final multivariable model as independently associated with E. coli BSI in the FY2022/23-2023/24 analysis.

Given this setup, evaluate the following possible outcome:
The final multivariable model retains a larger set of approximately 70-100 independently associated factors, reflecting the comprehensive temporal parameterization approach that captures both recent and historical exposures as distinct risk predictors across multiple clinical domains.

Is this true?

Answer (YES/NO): NO